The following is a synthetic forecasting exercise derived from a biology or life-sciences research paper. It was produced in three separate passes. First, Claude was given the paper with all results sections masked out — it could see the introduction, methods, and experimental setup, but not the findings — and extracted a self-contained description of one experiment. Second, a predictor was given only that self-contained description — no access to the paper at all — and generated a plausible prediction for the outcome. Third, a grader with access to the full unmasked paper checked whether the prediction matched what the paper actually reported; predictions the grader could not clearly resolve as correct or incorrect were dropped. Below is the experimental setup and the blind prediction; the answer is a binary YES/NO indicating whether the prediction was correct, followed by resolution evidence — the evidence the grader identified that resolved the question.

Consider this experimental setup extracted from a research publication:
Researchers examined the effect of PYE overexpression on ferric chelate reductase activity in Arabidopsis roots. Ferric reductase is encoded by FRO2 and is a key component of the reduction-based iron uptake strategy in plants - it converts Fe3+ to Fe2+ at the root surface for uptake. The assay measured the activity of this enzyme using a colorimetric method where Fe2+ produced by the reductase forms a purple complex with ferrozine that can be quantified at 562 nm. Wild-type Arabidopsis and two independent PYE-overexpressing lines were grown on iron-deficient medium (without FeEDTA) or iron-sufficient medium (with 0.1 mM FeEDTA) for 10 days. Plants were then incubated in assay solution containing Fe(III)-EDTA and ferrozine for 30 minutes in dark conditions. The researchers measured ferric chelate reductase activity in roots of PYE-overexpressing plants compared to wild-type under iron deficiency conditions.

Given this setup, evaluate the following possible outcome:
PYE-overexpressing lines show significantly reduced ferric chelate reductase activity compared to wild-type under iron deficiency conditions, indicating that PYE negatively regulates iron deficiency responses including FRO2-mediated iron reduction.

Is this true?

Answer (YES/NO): YES